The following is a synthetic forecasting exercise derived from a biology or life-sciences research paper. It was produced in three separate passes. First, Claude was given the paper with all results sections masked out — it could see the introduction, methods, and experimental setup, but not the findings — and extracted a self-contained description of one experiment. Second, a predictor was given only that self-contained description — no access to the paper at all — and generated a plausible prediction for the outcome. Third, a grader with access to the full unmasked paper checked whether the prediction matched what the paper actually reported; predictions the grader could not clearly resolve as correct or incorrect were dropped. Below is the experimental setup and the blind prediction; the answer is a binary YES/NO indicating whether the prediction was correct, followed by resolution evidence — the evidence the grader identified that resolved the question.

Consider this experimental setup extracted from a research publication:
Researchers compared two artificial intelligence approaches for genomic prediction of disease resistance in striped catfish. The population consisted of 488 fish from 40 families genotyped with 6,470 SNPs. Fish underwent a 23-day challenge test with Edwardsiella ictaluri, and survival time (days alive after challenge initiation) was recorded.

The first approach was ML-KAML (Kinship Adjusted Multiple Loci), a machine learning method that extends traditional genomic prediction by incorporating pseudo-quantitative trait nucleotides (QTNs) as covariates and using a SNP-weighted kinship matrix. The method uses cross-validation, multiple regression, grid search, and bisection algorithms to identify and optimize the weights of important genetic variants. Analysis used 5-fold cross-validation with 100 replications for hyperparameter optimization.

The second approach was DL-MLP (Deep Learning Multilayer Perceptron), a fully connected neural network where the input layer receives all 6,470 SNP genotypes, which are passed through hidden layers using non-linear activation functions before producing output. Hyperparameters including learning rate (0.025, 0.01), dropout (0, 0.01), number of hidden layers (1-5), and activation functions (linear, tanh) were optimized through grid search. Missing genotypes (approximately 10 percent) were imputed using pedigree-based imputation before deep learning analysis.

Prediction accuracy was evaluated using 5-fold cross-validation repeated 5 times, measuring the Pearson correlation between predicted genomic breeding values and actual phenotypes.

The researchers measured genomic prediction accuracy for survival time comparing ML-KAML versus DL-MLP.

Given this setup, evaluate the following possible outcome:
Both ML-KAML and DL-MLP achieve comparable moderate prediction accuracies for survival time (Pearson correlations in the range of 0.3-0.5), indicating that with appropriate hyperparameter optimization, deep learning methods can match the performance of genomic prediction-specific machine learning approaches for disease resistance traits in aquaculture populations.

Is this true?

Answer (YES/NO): NO